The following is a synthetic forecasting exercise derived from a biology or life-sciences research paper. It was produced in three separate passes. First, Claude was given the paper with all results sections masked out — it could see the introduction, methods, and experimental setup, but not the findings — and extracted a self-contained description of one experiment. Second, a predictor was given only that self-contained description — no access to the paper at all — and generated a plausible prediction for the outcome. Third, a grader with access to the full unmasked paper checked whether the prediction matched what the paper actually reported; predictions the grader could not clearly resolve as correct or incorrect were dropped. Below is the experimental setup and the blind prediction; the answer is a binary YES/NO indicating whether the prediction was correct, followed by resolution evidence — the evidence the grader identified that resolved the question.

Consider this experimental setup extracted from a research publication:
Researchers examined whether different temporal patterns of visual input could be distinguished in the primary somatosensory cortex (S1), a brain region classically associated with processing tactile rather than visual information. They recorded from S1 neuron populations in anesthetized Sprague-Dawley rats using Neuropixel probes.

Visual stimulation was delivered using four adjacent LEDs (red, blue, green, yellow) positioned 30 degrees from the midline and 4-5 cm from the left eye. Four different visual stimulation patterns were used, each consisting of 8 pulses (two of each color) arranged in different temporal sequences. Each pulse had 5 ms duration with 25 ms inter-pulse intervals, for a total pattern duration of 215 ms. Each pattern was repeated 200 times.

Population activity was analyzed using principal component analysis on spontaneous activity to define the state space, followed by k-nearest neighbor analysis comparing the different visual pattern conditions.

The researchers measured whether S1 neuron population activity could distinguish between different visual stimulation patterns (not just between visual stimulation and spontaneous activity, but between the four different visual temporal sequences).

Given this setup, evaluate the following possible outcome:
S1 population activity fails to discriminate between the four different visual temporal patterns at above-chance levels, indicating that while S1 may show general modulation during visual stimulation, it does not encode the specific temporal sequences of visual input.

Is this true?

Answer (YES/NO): NO